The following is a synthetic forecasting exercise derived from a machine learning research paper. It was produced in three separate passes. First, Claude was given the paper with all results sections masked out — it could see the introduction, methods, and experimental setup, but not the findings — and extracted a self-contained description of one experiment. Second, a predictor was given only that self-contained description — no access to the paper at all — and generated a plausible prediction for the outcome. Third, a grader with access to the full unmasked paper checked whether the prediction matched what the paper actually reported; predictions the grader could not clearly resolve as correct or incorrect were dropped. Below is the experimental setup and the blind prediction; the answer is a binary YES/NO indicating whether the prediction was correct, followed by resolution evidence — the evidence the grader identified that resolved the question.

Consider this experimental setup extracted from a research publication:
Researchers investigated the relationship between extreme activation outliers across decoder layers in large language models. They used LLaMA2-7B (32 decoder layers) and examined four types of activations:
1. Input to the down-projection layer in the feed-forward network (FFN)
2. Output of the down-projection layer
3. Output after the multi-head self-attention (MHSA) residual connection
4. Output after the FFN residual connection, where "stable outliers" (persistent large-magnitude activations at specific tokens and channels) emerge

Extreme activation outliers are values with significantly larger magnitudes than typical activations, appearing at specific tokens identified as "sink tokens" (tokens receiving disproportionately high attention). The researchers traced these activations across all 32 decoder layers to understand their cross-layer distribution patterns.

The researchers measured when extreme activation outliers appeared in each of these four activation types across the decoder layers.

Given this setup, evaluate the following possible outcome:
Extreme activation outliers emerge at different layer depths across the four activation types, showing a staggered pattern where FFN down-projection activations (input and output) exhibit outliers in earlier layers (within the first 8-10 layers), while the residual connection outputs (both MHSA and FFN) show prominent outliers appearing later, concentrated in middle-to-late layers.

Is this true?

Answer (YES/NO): NO